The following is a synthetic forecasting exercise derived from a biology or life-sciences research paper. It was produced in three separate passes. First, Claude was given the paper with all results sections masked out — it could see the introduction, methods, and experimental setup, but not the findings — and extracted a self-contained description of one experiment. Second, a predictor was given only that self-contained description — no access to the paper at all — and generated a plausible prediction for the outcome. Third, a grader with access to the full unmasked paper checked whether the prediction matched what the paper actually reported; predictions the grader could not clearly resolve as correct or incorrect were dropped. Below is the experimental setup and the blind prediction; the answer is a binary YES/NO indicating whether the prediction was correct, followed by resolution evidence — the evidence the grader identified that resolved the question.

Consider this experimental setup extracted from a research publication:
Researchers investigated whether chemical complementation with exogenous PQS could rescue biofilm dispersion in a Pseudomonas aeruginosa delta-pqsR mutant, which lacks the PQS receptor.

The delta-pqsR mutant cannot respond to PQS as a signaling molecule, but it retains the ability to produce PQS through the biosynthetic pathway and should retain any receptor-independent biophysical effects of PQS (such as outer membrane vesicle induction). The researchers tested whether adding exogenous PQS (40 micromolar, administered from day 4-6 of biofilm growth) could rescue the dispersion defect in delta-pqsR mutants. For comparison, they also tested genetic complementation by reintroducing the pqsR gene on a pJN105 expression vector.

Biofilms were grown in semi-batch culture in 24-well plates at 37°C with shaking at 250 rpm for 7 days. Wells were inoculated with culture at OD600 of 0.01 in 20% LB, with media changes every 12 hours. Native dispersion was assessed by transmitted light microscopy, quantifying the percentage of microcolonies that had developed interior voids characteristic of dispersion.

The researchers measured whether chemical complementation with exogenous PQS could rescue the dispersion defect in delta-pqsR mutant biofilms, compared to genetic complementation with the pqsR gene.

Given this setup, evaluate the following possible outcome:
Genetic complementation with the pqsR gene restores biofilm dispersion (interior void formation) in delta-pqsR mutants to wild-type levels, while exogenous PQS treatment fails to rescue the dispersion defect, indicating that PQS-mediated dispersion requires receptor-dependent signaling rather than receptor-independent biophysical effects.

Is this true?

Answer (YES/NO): NO